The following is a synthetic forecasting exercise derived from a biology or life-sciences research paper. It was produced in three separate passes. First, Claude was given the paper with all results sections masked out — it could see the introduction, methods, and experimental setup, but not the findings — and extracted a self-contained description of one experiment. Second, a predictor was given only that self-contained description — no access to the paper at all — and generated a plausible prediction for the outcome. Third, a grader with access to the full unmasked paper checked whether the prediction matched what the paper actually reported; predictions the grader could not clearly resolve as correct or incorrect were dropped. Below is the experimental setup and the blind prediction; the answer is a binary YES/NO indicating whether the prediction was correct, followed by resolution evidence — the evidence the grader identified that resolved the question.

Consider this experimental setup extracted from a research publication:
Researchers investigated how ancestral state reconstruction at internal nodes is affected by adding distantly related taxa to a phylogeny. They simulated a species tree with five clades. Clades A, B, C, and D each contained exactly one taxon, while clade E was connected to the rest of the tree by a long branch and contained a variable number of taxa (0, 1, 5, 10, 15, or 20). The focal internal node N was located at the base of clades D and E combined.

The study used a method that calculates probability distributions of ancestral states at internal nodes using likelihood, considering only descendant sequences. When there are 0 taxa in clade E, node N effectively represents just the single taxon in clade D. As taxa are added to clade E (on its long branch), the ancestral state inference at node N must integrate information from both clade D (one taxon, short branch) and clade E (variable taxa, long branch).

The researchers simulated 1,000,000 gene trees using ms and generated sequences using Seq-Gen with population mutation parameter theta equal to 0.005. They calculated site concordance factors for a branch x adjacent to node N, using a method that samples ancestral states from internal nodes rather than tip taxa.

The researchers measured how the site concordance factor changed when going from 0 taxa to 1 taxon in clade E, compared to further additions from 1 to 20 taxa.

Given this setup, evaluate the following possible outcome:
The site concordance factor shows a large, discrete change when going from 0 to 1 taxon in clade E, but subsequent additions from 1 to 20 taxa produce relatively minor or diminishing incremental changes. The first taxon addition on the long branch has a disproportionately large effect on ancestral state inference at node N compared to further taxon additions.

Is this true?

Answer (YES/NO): NO